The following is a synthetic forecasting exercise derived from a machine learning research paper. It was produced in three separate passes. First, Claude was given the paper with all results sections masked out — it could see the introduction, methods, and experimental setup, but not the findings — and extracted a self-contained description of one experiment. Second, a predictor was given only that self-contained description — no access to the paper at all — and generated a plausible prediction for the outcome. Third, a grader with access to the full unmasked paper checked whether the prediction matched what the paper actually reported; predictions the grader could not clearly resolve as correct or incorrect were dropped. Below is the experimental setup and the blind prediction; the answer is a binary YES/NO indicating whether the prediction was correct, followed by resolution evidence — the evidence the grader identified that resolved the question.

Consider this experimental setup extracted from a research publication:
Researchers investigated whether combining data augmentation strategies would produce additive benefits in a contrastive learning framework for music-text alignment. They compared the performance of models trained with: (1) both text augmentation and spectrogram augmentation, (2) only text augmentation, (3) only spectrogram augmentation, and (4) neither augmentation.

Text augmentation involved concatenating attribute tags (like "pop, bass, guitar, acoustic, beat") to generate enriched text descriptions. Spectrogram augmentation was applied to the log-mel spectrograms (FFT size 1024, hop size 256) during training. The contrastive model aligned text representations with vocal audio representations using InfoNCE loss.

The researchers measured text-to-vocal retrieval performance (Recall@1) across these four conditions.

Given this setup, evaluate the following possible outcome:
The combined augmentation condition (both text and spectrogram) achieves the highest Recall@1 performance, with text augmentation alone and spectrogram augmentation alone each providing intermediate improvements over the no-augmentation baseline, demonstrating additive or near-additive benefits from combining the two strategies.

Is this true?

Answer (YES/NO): NO